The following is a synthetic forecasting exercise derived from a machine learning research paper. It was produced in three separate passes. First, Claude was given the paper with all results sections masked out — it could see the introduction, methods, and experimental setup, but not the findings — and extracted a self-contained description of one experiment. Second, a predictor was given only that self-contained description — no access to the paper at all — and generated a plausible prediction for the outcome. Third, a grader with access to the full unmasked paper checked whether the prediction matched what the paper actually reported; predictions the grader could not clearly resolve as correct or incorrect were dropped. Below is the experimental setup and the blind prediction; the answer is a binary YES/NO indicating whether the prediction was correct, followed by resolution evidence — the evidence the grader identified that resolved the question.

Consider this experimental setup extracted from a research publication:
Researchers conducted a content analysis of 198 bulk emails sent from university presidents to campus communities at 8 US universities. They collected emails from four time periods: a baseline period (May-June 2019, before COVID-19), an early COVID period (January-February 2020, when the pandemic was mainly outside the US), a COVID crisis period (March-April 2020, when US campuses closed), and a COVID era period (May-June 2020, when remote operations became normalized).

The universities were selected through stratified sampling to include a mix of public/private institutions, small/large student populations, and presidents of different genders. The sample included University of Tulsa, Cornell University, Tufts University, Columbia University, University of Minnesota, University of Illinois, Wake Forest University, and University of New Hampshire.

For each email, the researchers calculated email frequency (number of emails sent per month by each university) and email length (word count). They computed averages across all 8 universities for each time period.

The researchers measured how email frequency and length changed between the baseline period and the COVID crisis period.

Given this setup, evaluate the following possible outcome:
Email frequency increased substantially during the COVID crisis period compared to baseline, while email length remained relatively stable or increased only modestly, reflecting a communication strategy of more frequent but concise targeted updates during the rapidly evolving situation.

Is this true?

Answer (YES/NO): NO